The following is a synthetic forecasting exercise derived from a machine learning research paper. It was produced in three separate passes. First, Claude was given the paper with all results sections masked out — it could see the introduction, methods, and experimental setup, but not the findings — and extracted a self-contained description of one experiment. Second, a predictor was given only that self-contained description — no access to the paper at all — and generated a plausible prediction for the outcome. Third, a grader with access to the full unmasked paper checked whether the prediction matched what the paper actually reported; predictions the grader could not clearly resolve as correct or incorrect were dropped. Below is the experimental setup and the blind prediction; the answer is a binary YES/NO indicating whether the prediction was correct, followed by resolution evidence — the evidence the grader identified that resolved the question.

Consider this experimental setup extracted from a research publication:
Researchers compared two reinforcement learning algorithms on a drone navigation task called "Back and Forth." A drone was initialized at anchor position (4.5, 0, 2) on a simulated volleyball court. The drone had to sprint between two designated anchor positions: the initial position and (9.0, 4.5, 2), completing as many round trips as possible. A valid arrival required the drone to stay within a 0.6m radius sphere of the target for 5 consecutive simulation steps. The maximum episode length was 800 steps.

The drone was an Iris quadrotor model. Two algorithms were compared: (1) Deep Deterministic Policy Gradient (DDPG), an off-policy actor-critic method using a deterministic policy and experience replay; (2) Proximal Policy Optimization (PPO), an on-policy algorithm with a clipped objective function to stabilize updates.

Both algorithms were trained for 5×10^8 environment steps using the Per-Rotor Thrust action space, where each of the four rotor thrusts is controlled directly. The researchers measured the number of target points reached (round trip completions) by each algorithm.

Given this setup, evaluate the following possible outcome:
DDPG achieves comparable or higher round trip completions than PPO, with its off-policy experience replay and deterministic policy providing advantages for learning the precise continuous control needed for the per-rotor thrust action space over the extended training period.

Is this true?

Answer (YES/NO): NO